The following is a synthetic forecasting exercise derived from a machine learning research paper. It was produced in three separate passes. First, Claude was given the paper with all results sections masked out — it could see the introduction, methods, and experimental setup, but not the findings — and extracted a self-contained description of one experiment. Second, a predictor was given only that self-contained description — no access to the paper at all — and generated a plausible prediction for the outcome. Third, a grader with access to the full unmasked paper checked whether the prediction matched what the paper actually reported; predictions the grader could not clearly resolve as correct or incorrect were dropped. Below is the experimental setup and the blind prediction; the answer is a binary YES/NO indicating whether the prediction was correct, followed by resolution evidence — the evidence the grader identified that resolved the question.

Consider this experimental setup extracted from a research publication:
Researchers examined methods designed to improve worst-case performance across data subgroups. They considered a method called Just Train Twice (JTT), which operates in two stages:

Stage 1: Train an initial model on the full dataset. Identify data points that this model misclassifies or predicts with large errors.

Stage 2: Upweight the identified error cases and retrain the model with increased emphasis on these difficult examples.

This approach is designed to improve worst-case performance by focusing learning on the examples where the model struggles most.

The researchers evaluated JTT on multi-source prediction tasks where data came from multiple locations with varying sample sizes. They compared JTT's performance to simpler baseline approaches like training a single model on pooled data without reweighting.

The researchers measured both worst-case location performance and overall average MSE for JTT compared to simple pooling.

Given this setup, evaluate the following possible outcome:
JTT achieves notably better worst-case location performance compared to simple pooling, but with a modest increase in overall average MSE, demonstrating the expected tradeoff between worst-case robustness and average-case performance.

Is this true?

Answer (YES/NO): NO